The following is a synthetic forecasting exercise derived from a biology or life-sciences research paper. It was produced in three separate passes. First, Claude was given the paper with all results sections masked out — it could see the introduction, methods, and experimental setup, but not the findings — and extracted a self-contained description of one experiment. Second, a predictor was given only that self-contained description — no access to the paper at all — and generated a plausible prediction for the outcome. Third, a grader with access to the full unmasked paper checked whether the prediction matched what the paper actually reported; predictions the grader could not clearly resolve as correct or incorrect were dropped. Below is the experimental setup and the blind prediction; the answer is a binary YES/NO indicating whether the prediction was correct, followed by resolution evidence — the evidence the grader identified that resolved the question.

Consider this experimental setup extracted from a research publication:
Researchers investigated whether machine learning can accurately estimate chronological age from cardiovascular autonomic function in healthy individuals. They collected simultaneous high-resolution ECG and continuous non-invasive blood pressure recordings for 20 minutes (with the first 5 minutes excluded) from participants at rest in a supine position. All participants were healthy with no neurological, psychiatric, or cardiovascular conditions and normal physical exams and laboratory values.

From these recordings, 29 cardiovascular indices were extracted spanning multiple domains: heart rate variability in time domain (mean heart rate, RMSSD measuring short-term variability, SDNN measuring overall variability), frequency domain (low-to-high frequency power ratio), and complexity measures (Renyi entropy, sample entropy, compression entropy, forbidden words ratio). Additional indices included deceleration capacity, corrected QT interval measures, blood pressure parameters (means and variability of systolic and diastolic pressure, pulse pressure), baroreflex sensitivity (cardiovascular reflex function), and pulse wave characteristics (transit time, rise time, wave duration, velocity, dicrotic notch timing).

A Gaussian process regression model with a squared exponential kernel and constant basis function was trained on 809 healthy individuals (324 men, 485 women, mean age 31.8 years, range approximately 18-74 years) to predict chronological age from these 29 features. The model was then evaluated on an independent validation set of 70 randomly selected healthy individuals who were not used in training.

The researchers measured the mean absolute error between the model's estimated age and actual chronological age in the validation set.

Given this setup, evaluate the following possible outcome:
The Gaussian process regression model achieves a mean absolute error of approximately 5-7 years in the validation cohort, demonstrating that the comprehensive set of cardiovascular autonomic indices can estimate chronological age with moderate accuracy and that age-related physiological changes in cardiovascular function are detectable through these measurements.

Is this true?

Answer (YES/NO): YES